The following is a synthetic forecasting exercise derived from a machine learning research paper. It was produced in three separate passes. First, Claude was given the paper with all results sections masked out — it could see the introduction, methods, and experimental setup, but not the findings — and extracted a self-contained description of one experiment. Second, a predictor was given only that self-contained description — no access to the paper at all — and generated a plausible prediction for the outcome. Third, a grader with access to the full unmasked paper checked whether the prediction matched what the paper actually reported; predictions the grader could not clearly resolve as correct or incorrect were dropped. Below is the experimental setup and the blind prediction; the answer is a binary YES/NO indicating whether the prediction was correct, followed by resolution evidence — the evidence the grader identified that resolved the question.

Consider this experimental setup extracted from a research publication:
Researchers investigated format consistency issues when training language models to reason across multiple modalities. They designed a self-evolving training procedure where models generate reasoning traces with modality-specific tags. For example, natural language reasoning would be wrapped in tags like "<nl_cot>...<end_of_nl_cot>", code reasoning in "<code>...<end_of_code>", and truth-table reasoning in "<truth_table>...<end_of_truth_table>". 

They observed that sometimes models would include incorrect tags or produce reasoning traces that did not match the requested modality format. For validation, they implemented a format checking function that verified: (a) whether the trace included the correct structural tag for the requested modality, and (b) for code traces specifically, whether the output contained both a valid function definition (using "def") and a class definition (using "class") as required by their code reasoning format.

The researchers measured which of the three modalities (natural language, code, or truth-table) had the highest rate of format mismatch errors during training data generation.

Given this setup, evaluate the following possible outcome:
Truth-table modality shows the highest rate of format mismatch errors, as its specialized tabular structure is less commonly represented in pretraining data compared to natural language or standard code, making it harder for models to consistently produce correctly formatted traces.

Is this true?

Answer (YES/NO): NO